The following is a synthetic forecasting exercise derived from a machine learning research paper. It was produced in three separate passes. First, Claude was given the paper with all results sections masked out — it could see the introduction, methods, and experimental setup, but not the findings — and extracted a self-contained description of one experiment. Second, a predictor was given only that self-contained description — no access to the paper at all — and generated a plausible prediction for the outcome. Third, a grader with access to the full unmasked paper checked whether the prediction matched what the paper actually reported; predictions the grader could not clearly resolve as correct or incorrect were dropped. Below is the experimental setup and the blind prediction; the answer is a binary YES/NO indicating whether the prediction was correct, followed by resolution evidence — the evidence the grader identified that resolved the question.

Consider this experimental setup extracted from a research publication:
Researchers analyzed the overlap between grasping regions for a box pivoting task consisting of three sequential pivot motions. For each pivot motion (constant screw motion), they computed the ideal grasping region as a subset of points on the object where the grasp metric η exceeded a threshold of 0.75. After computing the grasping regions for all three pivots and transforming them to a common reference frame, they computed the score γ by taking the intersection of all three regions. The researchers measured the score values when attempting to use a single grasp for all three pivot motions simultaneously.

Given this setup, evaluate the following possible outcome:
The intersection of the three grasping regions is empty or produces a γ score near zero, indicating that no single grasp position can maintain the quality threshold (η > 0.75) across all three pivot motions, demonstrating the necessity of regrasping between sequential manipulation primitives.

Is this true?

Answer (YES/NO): YES